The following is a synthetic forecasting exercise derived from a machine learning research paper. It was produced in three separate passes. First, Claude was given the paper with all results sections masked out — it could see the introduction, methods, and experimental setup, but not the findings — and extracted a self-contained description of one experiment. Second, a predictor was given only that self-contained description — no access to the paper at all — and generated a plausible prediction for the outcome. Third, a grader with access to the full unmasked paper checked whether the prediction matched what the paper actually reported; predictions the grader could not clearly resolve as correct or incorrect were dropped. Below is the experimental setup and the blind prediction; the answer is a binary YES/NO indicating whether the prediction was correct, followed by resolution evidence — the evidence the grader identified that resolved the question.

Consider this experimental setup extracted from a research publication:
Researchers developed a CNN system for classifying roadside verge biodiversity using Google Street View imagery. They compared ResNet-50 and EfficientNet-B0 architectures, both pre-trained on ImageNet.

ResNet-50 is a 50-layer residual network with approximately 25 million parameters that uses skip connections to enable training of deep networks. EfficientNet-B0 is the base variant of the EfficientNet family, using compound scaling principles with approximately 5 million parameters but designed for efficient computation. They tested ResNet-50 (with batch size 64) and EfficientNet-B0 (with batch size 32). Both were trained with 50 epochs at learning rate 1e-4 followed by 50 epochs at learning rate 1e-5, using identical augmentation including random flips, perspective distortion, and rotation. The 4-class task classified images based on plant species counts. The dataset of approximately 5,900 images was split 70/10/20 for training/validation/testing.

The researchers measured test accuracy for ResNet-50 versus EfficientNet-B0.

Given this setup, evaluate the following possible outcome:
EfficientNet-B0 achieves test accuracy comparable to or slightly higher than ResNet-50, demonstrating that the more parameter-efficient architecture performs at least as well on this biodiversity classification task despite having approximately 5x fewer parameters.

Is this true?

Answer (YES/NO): YES